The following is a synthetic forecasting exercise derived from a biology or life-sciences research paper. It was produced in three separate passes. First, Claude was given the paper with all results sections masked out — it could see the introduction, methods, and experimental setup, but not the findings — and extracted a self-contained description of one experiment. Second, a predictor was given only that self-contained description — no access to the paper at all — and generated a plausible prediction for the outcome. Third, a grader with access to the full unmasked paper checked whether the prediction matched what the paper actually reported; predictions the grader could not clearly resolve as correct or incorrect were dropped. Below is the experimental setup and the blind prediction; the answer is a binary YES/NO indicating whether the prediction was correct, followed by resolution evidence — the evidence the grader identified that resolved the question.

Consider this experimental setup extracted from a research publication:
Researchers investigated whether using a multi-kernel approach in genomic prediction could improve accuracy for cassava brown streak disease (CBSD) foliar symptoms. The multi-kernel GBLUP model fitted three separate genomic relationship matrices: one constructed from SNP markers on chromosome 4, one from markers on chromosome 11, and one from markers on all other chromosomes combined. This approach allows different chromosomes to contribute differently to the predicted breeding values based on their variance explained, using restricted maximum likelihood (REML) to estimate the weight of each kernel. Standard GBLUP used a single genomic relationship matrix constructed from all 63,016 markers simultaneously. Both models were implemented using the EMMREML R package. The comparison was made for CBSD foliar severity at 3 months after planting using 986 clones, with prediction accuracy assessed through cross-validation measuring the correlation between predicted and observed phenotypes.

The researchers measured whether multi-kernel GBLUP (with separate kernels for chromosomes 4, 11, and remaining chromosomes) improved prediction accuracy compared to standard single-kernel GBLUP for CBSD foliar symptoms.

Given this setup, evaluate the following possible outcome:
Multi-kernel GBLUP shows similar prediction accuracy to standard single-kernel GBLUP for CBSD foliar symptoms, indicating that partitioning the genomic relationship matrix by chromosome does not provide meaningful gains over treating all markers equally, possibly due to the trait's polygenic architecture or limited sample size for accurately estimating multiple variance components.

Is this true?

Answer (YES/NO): YES